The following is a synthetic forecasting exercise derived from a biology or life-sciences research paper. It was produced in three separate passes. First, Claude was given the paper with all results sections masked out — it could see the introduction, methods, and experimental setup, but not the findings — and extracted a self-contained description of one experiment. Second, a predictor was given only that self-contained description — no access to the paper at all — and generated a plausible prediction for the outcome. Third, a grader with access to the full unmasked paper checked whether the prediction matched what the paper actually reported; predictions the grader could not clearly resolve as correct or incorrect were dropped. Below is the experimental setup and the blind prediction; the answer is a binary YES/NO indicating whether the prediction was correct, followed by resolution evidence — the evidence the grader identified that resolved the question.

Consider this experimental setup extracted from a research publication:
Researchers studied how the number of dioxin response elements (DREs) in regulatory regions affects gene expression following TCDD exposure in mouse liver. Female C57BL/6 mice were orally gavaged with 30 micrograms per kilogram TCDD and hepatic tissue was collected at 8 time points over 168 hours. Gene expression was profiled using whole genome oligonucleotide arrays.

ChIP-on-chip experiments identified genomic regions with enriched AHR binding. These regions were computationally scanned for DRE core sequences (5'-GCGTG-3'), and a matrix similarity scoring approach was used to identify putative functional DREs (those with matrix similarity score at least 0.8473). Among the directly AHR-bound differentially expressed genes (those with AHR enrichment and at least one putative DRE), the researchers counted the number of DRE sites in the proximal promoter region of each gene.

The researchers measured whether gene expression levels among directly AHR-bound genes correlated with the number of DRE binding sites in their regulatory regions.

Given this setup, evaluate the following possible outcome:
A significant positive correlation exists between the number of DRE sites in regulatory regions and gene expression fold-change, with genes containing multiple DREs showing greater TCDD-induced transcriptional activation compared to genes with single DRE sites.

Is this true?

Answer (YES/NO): YES